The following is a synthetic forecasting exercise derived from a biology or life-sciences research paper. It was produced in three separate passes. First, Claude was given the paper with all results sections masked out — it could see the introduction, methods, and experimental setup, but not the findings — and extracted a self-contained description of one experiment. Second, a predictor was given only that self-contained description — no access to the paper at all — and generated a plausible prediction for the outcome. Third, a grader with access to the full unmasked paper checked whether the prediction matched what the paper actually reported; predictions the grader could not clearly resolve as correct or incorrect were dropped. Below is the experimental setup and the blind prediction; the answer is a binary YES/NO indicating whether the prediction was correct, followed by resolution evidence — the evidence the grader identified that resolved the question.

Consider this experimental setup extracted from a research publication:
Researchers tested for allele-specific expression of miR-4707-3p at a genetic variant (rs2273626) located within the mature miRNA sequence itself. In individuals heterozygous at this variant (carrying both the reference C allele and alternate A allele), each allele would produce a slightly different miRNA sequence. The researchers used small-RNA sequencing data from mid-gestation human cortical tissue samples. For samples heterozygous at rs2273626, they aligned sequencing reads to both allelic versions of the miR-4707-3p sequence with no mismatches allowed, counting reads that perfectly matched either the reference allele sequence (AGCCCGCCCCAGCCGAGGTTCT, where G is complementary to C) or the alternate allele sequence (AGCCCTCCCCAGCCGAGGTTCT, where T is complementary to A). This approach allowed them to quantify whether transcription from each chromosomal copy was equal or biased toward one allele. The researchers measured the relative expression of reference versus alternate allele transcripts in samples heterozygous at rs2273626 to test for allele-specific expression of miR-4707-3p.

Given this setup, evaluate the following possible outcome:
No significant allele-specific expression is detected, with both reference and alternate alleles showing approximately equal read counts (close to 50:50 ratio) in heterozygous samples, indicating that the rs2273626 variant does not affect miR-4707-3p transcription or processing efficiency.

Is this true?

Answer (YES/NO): NO